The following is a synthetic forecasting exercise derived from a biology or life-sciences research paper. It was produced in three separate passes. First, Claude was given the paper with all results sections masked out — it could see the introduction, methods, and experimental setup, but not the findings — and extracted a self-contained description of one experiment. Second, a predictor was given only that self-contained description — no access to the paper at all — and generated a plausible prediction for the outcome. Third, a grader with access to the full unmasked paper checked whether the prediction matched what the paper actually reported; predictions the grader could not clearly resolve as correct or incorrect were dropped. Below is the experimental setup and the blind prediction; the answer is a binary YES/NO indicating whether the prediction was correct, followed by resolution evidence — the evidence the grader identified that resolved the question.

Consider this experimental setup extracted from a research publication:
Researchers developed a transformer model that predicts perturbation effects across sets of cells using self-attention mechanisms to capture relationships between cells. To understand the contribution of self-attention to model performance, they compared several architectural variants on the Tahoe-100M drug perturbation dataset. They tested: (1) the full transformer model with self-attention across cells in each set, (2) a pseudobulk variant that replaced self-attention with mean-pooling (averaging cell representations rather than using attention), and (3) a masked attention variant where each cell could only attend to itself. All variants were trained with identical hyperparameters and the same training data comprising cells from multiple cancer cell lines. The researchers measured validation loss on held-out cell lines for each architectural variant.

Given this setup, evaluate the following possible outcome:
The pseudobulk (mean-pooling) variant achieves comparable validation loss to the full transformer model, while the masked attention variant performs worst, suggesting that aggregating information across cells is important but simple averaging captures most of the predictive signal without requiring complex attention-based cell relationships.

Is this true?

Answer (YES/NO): NO